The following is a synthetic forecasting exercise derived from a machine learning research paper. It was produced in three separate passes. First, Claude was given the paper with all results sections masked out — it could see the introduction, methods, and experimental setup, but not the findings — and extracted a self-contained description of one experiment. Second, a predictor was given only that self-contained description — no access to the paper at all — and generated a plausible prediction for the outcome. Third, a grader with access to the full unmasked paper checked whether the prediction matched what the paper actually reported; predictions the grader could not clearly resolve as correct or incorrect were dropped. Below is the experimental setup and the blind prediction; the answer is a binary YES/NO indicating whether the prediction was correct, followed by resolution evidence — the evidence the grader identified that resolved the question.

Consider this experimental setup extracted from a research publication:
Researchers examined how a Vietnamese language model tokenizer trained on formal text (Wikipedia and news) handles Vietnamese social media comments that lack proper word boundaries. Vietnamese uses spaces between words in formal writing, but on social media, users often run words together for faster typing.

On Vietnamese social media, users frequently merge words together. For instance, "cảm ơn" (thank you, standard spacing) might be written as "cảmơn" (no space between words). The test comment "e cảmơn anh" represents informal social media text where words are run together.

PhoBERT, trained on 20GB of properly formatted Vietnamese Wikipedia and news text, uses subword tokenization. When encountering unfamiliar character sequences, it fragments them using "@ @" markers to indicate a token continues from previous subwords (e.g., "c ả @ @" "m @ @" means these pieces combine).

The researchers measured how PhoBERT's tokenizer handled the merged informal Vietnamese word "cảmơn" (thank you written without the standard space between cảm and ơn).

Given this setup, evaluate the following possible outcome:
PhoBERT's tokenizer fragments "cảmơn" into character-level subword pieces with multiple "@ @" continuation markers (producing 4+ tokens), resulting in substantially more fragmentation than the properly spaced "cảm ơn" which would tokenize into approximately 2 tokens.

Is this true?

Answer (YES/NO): NO